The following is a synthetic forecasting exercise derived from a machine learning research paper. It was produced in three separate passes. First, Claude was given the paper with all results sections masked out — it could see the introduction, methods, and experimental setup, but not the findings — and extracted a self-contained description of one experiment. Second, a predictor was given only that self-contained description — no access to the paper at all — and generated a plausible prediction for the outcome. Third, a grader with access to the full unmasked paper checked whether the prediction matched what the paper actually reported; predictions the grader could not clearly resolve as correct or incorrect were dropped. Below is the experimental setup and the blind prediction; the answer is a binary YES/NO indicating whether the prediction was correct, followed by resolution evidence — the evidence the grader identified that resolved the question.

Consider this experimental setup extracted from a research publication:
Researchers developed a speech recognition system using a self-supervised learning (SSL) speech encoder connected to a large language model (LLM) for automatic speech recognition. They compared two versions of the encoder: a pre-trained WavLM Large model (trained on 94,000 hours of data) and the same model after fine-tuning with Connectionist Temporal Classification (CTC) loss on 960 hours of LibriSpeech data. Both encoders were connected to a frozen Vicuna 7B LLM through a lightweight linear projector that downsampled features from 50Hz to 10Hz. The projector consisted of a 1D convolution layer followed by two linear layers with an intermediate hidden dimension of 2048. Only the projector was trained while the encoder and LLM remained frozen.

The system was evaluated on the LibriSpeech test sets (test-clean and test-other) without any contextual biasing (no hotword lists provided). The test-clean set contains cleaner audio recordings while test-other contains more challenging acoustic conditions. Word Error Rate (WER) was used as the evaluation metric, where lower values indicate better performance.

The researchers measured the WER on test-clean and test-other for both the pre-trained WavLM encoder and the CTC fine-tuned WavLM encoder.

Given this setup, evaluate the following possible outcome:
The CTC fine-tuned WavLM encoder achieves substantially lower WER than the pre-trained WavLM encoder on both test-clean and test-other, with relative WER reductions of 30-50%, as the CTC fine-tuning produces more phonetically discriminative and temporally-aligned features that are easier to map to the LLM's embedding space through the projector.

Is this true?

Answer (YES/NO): NO